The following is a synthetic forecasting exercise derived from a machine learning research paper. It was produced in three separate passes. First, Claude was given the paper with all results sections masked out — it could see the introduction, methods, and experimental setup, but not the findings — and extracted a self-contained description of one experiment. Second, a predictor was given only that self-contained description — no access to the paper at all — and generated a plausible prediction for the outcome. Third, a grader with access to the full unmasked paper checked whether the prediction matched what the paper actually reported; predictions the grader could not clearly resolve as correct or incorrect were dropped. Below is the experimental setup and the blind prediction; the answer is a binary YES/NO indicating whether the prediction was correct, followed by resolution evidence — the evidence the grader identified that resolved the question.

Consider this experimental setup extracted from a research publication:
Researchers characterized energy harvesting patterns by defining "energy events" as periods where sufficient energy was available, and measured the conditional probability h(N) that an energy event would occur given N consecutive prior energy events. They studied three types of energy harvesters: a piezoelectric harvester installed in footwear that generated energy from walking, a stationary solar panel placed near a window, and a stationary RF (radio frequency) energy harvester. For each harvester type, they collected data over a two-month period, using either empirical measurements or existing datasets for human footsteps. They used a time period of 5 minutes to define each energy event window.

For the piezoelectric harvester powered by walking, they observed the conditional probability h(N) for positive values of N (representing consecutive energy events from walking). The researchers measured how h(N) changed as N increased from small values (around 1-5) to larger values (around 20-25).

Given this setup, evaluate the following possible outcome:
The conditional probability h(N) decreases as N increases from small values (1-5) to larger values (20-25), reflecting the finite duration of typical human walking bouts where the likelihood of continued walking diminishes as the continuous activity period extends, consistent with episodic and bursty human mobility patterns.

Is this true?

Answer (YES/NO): YES